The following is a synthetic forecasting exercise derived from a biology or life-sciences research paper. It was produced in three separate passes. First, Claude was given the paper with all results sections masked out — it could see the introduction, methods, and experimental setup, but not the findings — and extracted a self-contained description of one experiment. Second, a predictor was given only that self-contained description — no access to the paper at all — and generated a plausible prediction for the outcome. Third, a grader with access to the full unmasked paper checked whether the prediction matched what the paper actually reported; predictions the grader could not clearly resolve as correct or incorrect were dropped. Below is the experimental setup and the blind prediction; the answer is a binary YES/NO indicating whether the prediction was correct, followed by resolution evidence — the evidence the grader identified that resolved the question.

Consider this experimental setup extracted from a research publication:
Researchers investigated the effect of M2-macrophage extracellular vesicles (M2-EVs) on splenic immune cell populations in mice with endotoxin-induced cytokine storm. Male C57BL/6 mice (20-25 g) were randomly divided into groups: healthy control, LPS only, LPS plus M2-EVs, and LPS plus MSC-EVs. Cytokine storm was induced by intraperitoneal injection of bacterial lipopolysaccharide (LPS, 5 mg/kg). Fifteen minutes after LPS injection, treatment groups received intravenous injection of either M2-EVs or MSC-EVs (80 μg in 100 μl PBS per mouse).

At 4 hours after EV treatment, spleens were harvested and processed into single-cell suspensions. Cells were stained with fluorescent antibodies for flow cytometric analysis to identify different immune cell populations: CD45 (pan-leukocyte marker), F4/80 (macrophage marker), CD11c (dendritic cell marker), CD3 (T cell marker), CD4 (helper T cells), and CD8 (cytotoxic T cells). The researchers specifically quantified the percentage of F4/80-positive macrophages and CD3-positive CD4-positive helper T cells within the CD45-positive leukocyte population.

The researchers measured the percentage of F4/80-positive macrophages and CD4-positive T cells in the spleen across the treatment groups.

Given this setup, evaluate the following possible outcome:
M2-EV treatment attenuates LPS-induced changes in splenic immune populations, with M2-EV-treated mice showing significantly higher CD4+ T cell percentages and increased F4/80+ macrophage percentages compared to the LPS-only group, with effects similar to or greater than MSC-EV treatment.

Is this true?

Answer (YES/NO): NO